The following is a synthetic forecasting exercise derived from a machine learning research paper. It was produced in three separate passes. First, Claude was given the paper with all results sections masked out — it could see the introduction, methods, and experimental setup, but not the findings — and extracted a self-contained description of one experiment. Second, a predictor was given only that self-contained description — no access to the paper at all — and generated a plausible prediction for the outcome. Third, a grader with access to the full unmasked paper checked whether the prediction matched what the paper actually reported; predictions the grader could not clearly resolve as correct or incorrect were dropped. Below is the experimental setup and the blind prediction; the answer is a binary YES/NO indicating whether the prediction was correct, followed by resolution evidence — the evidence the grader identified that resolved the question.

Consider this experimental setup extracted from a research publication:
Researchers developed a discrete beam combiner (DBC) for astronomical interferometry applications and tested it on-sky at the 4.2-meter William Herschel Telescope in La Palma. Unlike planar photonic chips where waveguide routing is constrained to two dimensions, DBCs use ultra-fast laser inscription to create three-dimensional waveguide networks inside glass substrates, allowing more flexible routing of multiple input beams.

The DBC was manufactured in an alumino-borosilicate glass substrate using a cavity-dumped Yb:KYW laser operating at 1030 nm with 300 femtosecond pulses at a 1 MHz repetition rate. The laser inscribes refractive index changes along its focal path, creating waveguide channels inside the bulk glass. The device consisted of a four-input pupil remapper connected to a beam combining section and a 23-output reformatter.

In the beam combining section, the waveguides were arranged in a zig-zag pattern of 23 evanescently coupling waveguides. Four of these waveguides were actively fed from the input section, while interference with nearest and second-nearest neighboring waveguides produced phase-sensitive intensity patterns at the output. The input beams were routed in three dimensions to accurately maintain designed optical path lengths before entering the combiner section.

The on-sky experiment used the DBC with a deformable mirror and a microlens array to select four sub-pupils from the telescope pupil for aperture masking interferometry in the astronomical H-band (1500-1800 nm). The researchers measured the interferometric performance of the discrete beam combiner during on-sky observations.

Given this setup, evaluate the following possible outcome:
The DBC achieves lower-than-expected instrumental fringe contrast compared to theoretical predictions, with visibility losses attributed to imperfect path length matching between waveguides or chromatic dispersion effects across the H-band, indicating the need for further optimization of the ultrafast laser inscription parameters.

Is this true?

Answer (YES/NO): NO